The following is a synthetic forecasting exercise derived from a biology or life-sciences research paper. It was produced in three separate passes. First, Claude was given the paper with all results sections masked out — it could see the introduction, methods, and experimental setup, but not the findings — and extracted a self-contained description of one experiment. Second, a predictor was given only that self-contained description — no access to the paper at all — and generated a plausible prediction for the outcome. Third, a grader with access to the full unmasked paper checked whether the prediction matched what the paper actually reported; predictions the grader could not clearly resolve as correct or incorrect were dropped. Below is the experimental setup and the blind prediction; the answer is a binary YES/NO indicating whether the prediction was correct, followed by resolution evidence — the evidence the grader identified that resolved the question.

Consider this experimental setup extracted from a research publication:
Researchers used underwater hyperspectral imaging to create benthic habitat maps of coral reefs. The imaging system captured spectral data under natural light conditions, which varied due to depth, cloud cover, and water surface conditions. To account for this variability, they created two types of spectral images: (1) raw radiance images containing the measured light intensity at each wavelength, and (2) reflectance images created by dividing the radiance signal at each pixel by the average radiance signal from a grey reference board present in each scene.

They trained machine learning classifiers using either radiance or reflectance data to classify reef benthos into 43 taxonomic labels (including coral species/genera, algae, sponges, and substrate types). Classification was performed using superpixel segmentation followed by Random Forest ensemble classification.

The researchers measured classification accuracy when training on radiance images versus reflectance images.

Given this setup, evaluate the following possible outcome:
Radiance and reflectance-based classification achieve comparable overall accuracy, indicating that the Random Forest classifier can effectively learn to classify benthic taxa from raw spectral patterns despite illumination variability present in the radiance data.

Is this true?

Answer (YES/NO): NO